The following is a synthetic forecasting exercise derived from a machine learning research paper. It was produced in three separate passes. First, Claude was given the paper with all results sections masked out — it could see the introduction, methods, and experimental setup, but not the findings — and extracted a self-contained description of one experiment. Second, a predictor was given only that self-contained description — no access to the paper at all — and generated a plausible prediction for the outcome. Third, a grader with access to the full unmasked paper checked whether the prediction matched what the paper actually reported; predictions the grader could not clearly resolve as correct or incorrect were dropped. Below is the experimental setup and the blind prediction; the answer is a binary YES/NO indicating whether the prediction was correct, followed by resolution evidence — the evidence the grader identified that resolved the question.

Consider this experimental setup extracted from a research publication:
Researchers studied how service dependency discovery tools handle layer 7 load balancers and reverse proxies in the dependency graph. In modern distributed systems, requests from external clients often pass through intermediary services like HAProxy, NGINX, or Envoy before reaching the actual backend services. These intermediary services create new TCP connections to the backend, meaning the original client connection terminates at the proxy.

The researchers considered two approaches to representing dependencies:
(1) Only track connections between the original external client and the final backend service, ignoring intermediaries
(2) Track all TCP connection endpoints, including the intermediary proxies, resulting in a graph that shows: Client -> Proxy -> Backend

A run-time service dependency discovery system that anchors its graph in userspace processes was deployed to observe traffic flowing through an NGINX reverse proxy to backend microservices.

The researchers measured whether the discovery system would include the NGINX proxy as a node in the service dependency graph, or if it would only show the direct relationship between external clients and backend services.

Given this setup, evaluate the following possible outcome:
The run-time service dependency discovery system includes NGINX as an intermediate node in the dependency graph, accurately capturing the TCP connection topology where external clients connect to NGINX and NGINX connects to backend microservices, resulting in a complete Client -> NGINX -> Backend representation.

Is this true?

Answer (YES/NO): YES